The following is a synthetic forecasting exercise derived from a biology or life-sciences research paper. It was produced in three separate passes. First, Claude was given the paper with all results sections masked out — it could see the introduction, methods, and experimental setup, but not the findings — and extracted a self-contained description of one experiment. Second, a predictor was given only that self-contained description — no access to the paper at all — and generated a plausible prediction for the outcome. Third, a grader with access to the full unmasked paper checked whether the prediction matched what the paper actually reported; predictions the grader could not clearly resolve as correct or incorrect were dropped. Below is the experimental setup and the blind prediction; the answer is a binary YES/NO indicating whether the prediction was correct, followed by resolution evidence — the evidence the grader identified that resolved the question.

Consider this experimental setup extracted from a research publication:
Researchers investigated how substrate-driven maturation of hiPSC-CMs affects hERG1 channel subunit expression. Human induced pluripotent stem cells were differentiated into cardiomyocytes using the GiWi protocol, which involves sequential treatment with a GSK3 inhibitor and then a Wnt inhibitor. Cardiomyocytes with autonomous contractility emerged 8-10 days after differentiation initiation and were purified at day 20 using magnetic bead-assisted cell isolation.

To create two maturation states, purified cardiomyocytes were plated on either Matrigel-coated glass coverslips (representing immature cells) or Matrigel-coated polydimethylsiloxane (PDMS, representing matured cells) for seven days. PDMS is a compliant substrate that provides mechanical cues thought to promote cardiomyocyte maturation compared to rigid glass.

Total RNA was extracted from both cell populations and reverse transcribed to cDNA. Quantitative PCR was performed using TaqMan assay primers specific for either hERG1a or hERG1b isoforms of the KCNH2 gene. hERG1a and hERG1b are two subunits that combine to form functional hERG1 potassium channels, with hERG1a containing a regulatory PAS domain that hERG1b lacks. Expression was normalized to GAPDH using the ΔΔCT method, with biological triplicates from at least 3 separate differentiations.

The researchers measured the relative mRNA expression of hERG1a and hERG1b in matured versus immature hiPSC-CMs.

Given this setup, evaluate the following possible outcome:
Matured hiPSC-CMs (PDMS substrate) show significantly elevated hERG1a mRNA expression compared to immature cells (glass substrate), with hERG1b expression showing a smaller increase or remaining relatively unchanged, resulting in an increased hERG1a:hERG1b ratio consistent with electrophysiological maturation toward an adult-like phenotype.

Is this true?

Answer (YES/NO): NO